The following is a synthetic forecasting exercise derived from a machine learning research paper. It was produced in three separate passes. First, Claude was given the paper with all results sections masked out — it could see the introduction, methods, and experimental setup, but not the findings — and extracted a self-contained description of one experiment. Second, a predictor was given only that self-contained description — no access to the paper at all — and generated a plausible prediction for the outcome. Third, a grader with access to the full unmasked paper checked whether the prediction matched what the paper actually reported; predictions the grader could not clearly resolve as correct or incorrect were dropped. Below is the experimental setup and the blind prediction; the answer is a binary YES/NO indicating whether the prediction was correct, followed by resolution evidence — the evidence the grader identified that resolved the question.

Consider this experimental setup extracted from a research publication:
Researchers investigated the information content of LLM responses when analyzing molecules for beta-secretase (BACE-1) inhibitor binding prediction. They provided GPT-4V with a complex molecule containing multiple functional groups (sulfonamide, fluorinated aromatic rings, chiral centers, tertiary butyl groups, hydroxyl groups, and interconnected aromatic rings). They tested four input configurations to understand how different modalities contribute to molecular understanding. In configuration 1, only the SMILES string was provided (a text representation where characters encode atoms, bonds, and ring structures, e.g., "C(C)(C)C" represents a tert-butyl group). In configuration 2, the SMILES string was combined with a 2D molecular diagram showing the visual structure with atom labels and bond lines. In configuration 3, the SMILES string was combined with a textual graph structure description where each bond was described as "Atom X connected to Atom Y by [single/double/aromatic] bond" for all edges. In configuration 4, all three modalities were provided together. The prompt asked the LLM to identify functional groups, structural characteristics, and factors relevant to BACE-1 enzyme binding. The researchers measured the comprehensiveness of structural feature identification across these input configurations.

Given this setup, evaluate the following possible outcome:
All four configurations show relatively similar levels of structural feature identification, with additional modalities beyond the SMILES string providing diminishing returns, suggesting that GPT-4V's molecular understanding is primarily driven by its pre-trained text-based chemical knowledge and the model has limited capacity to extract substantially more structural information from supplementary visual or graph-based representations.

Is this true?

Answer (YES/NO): NO